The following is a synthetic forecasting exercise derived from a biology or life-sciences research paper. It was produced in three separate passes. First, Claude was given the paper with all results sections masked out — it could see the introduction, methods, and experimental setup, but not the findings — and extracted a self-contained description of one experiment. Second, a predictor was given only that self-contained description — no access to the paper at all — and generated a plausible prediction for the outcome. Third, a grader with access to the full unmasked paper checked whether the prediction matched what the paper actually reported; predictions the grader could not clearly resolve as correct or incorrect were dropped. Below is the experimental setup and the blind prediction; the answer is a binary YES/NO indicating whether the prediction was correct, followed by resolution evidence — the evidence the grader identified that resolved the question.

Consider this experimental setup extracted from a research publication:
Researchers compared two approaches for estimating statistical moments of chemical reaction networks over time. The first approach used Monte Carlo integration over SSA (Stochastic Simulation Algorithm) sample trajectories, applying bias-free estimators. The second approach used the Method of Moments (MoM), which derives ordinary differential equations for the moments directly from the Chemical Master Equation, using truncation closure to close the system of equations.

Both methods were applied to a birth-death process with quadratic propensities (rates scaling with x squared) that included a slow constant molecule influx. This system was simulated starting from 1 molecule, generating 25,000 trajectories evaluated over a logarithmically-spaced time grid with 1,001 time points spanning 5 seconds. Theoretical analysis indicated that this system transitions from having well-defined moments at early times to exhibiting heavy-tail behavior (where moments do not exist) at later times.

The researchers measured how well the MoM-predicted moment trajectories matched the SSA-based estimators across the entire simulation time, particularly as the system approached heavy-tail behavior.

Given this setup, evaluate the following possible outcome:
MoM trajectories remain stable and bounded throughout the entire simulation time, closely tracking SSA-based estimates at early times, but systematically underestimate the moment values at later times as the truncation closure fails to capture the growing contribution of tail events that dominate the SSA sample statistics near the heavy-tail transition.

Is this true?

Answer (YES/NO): NO